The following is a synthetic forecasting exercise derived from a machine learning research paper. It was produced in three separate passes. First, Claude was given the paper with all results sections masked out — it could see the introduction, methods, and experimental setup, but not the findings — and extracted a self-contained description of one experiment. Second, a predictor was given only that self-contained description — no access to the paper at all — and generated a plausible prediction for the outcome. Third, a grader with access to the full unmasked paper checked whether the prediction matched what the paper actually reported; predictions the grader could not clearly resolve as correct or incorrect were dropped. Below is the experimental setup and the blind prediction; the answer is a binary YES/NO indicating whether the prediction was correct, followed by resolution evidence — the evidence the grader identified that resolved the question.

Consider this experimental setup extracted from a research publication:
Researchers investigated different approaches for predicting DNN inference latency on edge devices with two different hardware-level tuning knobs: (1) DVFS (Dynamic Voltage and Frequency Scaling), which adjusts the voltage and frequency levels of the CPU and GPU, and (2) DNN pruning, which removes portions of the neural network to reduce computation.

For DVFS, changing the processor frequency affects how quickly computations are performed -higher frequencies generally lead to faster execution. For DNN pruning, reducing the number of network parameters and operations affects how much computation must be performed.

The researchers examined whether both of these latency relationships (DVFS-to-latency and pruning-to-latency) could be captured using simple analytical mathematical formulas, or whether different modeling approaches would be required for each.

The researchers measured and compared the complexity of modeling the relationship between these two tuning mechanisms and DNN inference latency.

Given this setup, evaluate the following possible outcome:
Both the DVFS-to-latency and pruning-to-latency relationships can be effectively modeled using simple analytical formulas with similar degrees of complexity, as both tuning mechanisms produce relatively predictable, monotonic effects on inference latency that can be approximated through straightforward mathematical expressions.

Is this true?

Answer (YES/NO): NO